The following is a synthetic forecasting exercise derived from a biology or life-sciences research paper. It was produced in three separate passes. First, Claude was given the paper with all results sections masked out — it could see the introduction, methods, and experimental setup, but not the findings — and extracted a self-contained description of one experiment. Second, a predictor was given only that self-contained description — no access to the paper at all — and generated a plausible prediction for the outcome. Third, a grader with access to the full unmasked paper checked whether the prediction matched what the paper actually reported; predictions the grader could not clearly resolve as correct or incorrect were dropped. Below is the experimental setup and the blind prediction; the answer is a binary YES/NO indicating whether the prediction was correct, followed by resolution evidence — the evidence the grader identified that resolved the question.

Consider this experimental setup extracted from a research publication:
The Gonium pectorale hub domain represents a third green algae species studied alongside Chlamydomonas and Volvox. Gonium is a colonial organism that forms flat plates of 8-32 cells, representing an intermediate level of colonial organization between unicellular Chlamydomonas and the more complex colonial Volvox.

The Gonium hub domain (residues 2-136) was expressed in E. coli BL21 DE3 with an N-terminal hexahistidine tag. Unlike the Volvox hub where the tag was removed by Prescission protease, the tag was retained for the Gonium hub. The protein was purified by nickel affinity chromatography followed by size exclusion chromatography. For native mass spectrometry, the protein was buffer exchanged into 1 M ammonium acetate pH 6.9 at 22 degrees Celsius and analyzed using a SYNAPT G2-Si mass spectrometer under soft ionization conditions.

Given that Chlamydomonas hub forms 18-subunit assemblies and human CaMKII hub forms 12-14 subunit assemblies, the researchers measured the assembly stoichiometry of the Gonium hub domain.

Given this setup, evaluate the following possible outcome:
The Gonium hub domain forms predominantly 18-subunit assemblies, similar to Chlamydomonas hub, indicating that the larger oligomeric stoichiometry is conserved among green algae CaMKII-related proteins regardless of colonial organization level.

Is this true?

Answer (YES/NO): NO